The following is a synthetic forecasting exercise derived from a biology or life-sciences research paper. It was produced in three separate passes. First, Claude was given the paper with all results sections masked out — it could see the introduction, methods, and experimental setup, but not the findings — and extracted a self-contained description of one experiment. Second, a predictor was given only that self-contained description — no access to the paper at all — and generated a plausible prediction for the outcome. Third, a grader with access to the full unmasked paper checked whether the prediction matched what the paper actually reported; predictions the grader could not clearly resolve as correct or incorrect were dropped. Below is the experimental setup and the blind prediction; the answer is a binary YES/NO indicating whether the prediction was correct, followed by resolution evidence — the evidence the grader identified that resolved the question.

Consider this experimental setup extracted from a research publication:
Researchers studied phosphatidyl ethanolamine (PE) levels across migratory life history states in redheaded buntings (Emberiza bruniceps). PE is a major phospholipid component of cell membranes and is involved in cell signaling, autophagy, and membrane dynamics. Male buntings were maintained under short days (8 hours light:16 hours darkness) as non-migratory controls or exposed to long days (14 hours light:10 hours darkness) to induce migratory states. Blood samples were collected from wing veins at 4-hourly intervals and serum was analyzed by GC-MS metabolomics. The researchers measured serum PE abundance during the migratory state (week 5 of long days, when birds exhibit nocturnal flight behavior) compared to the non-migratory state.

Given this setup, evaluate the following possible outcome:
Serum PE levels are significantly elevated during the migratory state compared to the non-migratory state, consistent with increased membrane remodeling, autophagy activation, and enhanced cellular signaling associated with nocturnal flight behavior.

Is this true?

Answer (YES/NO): YES